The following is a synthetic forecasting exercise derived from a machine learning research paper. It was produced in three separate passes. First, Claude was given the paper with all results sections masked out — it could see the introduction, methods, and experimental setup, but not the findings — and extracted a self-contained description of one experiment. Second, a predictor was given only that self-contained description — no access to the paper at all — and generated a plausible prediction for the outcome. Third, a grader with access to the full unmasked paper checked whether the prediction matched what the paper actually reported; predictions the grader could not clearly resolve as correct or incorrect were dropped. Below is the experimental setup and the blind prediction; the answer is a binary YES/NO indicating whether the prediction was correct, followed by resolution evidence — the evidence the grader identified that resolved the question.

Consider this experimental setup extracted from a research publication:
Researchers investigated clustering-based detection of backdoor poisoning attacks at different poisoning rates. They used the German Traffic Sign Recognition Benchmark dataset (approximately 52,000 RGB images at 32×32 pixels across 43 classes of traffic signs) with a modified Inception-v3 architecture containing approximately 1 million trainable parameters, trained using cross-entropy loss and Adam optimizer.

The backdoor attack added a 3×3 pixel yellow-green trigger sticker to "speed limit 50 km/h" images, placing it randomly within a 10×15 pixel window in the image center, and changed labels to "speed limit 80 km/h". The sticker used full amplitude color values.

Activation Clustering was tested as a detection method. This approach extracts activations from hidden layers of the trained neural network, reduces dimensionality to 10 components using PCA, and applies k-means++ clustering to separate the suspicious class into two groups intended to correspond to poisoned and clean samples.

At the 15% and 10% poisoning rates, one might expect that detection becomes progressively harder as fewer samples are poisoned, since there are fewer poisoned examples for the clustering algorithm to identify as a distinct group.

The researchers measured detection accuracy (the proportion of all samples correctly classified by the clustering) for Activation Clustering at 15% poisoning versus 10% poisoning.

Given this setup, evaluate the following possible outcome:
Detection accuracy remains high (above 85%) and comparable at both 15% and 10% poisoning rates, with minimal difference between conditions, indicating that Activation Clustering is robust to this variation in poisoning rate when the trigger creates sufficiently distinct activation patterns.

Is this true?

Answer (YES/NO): NO